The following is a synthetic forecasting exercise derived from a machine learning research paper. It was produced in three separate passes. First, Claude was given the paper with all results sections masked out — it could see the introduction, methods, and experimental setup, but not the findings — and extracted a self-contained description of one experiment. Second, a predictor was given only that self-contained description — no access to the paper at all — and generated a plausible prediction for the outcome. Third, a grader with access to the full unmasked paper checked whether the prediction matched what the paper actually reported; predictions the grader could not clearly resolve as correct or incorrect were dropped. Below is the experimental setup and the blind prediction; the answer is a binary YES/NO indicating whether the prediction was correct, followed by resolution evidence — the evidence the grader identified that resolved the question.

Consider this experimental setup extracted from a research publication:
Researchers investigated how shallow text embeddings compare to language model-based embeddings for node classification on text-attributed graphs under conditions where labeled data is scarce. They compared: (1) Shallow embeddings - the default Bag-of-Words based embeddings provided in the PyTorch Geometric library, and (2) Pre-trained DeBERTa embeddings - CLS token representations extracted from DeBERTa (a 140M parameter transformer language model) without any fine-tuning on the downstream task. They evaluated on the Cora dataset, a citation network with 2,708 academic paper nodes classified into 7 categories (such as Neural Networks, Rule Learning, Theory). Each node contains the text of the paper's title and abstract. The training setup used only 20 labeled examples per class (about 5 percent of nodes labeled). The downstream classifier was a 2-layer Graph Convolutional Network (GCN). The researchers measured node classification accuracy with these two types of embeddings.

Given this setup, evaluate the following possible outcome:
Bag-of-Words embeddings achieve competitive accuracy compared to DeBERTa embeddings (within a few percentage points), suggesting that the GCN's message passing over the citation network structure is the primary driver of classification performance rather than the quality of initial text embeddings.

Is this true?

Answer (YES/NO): NO